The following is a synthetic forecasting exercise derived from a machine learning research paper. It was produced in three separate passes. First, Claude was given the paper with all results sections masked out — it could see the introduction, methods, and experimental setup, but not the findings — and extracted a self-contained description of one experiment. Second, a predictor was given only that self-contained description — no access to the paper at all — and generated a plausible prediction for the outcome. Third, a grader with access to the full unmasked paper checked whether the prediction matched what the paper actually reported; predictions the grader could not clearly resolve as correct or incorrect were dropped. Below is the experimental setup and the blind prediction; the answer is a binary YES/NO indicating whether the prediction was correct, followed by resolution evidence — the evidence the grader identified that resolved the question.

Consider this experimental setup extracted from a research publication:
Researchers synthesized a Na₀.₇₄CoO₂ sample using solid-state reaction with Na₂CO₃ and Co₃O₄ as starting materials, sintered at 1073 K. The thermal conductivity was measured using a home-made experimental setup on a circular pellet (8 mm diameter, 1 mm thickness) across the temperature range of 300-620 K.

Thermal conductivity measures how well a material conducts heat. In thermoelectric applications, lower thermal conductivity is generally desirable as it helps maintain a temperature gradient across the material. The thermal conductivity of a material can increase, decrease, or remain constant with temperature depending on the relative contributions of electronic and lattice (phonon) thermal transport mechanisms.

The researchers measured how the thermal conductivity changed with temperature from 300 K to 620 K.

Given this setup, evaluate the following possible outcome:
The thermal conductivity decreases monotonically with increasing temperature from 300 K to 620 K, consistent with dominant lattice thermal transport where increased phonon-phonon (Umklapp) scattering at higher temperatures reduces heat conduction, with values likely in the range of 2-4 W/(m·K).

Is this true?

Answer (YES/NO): NO